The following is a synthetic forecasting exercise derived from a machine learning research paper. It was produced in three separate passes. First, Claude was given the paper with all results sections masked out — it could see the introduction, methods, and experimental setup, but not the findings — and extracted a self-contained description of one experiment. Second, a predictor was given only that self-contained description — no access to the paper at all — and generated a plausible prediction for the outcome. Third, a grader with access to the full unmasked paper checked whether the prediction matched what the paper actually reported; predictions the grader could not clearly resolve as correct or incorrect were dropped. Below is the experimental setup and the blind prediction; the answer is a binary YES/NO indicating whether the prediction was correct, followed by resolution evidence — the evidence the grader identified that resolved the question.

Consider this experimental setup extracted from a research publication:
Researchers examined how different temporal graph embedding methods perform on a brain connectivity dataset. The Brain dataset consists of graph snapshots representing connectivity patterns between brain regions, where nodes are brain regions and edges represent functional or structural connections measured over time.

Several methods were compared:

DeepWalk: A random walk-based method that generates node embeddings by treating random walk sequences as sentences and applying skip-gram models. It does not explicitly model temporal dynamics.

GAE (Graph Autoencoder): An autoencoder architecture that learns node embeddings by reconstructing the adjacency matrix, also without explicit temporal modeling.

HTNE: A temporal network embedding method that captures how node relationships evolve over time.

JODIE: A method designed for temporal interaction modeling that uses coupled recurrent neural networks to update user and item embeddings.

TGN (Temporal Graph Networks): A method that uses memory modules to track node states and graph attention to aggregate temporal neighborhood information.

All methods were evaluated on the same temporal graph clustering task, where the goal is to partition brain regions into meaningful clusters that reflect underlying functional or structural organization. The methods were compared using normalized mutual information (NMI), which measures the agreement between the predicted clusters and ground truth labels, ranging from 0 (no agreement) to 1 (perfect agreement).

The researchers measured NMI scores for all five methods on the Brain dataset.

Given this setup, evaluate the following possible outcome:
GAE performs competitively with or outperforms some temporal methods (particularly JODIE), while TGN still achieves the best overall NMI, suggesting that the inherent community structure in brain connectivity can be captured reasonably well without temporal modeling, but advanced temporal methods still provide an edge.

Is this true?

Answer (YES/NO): NO